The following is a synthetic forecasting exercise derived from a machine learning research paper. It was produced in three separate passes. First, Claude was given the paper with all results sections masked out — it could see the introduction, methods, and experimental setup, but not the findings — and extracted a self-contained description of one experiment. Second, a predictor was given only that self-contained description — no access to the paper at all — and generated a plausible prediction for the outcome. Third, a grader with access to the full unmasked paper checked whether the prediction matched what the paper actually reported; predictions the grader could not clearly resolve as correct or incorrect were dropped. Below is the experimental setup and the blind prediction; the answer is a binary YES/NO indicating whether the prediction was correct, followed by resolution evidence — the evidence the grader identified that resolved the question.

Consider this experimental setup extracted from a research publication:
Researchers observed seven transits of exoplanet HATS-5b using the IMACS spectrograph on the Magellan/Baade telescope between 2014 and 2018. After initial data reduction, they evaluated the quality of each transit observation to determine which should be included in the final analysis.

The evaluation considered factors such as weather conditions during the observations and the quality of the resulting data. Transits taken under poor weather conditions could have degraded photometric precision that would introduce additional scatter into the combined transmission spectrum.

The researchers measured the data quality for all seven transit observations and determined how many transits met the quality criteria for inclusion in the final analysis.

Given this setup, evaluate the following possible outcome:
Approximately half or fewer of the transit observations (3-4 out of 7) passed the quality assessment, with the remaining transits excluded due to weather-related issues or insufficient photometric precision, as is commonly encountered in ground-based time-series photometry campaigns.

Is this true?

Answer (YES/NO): NO